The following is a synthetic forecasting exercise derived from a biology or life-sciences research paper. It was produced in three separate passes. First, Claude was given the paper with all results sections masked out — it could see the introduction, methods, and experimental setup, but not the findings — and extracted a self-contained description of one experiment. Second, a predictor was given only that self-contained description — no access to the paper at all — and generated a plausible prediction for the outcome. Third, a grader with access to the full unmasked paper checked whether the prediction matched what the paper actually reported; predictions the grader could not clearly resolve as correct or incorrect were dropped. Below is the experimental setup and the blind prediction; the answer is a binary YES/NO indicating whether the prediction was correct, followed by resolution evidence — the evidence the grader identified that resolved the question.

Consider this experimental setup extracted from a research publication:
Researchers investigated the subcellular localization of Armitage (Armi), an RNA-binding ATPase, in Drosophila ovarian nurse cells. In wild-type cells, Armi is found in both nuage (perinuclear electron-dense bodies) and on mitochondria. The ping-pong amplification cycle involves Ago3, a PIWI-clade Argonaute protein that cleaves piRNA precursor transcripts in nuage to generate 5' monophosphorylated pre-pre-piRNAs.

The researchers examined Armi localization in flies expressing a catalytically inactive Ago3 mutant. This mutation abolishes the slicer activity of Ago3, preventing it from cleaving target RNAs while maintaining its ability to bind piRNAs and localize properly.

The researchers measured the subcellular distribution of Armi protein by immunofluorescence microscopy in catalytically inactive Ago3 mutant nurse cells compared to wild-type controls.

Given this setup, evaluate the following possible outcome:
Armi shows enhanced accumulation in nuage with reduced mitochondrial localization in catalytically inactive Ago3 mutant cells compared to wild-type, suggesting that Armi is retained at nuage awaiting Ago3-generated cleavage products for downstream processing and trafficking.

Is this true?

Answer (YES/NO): YES